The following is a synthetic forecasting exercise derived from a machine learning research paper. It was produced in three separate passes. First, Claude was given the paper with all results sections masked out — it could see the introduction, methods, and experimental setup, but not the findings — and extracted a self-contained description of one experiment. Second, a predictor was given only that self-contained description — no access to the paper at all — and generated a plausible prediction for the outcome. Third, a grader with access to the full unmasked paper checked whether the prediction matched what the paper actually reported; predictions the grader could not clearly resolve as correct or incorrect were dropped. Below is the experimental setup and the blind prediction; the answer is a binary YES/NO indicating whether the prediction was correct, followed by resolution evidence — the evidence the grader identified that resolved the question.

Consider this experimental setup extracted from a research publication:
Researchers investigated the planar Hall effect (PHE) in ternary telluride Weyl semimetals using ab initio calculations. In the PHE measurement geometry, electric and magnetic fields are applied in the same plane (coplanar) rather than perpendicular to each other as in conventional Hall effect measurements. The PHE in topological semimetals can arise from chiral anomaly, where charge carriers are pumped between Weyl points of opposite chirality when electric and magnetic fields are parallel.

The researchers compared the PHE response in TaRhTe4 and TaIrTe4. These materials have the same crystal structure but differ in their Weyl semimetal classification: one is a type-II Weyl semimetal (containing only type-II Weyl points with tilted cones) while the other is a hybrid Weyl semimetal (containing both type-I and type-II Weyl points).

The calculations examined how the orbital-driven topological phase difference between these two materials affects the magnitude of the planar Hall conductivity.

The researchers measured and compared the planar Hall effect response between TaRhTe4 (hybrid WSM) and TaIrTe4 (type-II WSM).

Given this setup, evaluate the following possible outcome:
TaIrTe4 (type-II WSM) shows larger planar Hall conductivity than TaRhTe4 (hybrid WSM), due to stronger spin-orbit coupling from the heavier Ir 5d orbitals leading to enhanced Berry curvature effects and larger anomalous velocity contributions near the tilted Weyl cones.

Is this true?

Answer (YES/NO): NO